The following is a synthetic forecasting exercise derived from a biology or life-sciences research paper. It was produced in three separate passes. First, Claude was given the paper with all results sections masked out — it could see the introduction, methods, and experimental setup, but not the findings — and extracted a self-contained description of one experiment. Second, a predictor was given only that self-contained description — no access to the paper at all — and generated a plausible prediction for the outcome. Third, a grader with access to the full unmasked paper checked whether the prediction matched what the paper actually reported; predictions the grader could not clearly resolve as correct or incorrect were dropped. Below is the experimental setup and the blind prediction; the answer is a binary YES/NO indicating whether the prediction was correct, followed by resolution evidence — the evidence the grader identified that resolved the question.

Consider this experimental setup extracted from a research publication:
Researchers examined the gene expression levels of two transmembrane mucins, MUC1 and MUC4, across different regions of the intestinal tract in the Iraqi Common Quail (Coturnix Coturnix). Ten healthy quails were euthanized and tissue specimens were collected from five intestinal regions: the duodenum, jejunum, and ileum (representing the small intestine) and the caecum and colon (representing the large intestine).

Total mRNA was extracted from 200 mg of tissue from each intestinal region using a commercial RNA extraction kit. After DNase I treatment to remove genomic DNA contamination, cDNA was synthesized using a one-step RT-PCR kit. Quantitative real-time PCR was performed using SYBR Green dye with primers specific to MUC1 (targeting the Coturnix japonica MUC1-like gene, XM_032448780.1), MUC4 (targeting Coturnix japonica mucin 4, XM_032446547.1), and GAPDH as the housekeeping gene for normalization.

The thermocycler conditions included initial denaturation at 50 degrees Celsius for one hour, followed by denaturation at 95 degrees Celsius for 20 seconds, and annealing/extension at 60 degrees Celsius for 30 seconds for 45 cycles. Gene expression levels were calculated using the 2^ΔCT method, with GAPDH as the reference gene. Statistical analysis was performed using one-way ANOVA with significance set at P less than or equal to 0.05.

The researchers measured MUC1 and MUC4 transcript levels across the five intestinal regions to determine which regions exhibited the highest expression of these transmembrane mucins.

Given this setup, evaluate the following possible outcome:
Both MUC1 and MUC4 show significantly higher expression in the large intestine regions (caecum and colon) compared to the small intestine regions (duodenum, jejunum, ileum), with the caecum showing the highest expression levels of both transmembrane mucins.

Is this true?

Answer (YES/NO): NO